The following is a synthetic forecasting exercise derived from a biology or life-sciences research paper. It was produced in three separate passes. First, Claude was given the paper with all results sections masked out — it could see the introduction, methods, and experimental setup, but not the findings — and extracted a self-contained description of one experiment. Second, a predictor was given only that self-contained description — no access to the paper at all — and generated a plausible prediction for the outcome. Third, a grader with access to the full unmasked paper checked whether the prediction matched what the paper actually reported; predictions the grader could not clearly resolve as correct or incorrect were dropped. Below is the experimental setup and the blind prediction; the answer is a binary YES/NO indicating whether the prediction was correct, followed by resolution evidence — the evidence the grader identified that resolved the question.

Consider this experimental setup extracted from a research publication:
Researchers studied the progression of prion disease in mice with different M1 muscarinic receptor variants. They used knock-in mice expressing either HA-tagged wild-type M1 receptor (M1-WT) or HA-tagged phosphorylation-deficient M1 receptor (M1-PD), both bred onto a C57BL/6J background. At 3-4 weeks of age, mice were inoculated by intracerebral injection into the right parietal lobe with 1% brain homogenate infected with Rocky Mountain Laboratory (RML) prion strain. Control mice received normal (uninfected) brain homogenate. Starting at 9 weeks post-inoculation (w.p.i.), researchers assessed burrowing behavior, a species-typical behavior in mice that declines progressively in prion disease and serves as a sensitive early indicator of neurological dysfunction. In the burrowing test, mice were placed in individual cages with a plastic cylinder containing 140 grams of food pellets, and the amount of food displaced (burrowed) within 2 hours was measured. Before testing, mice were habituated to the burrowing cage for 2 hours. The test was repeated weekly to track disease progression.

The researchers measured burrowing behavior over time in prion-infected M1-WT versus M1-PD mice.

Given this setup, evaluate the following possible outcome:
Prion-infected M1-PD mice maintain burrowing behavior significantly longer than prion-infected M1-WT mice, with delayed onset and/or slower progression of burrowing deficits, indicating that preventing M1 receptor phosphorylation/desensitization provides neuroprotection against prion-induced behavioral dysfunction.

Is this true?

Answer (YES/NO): NO